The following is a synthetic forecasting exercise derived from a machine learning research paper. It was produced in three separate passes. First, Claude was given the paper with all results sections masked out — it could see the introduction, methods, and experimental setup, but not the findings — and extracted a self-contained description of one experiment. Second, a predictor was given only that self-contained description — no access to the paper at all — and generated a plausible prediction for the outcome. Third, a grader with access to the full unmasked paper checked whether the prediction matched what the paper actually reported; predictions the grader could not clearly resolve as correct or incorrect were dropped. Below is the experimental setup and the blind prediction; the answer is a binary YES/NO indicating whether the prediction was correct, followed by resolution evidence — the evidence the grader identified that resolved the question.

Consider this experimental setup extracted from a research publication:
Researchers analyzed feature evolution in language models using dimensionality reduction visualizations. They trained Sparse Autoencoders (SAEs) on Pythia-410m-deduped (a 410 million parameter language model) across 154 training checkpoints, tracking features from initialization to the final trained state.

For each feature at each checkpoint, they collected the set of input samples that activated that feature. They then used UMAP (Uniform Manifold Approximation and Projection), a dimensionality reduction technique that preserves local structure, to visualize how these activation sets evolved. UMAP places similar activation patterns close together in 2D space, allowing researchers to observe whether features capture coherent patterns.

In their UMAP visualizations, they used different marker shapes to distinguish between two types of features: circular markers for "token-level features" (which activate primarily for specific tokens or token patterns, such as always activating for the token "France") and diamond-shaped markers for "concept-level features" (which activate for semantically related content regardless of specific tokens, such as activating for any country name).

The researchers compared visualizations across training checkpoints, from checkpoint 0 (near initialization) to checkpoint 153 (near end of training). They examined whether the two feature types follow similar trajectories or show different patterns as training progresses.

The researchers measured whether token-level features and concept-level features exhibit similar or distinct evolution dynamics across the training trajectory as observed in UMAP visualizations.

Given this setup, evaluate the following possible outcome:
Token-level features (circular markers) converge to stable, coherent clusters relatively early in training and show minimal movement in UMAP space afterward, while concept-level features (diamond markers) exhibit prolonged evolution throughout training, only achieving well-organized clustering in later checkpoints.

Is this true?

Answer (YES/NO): YES